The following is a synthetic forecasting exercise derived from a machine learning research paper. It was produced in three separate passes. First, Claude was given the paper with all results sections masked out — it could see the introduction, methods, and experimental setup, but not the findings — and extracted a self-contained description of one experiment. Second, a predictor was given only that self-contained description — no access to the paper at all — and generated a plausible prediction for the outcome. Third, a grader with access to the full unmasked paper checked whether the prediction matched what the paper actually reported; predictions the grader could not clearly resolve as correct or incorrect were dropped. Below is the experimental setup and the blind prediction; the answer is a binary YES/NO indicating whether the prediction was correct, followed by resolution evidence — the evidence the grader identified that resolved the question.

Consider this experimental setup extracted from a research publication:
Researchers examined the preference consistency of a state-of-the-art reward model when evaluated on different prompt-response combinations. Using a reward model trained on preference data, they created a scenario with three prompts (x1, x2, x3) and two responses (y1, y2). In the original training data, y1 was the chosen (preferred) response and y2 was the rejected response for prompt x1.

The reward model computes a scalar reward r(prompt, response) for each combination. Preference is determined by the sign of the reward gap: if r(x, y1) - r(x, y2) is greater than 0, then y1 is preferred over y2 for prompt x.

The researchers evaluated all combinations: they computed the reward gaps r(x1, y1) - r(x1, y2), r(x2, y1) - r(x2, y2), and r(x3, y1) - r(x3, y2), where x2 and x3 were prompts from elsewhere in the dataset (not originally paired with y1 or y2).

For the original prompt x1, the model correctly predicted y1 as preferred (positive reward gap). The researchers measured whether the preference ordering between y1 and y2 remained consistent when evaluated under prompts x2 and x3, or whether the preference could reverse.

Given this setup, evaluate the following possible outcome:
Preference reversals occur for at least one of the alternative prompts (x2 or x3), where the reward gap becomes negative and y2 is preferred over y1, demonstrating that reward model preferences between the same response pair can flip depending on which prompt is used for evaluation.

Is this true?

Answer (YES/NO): YES